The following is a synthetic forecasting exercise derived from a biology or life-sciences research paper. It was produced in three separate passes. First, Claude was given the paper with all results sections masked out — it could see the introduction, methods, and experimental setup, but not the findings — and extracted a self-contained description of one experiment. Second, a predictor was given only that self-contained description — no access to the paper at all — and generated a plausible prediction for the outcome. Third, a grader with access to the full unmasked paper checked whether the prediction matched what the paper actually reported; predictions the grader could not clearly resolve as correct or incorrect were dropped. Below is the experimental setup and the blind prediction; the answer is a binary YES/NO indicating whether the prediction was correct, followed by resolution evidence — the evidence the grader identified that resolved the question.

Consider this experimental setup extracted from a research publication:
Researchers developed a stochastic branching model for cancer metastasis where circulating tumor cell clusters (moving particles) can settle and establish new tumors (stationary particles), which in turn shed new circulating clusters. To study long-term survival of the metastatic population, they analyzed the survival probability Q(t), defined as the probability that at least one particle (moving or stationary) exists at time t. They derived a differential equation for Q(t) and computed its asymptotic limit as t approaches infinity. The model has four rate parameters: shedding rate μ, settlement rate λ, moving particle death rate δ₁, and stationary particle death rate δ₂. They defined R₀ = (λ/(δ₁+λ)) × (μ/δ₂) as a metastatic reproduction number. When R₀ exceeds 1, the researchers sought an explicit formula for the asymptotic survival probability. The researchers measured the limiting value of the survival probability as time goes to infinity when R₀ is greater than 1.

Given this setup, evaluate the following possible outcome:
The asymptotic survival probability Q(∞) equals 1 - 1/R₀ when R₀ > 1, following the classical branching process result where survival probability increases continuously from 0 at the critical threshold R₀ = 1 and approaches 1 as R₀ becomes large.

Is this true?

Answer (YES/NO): YES